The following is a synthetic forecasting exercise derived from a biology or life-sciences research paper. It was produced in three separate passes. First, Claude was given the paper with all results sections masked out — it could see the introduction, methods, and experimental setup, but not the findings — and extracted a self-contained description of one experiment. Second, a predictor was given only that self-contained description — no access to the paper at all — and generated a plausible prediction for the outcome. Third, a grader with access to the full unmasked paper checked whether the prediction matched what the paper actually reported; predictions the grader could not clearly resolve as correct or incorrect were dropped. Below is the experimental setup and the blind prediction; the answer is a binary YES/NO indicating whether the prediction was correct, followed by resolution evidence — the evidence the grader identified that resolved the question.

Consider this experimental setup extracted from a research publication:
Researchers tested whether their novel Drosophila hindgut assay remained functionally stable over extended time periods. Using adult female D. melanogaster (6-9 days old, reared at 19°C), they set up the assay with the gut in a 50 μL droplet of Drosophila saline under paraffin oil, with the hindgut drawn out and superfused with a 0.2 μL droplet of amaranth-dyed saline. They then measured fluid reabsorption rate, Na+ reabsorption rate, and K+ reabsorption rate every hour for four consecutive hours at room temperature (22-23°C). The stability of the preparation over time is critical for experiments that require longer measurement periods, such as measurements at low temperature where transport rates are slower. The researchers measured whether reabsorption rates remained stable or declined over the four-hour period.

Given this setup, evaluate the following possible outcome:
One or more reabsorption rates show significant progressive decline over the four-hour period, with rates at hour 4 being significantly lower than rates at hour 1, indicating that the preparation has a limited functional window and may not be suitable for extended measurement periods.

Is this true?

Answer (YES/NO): YES